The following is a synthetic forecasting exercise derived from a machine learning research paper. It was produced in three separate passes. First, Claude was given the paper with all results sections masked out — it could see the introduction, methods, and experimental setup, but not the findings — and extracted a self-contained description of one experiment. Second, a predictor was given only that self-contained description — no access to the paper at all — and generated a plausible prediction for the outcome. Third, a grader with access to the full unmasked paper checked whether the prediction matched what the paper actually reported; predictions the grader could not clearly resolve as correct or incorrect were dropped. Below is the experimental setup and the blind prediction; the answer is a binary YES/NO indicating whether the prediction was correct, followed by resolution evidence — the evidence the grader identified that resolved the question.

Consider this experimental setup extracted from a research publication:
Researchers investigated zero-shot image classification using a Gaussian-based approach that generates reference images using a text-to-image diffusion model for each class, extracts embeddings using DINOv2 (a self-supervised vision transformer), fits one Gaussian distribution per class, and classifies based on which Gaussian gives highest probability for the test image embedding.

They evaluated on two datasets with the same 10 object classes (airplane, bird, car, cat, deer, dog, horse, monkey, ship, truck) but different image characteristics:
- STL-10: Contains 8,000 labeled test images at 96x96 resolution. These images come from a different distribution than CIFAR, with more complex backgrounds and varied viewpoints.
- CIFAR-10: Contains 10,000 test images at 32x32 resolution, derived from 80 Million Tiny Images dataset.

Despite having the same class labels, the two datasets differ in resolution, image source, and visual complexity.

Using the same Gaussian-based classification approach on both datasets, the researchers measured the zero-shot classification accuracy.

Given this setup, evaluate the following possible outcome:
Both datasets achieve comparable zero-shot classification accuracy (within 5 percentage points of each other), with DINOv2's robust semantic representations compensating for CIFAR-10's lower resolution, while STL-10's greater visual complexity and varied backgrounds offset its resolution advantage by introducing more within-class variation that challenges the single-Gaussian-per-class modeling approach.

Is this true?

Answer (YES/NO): YES